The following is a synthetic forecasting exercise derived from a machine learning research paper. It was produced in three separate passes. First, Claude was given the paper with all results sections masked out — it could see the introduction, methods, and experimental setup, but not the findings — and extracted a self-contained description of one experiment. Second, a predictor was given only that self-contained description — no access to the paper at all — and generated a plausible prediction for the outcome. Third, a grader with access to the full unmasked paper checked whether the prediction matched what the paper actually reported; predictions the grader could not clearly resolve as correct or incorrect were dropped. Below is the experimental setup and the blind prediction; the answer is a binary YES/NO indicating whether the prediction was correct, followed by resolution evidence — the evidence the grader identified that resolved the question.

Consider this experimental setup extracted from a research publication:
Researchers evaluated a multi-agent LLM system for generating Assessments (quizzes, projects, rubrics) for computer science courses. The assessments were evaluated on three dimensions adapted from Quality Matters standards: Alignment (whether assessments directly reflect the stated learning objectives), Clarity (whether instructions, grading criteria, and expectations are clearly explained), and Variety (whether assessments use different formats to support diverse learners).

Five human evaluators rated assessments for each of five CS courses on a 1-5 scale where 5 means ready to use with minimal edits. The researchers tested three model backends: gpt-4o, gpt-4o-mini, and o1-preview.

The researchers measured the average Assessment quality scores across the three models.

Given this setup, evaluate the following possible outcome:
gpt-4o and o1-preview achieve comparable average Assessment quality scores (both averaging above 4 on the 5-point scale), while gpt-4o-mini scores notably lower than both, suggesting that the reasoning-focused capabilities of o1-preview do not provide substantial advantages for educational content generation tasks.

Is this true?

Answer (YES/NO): NO